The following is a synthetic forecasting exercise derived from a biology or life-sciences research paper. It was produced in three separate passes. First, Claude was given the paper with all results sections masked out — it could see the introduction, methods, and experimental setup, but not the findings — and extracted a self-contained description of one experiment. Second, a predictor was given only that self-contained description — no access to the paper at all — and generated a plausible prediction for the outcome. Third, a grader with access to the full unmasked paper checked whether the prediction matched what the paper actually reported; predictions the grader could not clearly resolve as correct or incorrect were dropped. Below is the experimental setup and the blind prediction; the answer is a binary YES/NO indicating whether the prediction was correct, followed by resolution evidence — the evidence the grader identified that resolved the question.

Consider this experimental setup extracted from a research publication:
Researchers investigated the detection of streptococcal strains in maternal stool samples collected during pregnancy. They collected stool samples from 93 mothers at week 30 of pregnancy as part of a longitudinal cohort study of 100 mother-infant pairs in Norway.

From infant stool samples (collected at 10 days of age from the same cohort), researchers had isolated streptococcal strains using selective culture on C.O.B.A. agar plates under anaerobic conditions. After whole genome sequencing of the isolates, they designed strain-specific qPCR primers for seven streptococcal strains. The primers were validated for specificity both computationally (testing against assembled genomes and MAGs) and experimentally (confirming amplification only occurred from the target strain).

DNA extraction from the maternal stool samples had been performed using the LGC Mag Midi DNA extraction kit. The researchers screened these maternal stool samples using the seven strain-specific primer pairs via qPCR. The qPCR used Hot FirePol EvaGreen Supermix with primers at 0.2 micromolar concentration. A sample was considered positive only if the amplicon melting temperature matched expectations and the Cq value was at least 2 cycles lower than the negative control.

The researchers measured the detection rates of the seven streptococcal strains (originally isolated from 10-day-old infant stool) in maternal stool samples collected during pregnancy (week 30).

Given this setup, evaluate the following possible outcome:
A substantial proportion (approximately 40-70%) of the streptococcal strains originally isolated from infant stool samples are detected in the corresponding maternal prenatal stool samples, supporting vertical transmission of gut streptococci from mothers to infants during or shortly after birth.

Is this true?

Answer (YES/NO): NO